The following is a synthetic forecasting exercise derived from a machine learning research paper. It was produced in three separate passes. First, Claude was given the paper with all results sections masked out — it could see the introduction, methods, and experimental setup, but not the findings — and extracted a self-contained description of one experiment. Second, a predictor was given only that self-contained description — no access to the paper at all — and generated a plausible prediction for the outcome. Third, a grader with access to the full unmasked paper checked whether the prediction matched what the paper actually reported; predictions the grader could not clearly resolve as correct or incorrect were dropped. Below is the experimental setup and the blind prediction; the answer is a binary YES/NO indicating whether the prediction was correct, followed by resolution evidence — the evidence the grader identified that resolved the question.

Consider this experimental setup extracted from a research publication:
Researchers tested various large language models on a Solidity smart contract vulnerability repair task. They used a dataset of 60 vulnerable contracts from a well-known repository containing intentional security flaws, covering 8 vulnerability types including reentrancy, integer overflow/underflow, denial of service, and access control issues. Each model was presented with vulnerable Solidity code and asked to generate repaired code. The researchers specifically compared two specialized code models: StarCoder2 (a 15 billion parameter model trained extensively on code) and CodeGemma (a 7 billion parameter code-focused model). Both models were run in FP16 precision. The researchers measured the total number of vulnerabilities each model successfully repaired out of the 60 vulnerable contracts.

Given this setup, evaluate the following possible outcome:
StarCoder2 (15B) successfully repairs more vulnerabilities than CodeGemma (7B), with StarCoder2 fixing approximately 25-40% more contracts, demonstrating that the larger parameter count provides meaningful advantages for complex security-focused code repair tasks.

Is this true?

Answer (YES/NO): NO